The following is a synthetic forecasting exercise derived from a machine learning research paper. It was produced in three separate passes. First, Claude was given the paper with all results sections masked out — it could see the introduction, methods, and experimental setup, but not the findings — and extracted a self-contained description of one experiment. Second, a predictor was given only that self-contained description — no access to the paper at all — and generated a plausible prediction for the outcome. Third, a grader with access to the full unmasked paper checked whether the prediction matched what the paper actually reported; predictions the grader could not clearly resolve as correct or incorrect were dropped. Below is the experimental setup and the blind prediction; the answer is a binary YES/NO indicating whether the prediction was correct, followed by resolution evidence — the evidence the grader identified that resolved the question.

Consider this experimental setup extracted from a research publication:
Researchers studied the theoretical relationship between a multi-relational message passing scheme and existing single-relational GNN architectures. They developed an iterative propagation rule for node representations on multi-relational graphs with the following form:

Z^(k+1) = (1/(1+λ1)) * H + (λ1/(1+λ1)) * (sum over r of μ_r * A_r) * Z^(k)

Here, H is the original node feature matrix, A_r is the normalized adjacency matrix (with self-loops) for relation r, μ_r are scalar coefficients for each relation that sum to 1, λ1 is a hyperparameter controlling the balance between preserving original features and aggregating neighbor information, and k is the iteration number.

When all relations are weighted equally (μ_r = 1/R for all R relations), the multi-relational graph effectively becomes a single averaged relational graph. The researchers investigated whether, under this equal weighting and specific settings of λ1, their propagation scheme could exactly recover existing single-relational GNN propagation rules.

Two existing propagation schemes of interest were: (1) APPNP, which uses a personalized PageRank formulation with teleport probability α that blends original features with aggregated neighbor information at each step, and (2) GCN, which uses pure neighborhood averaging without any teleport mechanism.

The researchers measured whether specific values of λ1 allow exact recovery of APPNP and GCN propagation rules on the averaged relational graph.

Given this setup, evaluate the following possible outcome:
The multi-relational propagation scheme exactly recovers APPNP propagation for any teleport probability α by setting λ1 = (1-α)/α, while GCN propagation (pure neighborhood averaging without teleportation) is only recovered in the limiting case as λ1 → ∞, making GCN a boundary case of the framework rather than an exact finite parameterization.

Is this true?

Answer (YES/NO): YES